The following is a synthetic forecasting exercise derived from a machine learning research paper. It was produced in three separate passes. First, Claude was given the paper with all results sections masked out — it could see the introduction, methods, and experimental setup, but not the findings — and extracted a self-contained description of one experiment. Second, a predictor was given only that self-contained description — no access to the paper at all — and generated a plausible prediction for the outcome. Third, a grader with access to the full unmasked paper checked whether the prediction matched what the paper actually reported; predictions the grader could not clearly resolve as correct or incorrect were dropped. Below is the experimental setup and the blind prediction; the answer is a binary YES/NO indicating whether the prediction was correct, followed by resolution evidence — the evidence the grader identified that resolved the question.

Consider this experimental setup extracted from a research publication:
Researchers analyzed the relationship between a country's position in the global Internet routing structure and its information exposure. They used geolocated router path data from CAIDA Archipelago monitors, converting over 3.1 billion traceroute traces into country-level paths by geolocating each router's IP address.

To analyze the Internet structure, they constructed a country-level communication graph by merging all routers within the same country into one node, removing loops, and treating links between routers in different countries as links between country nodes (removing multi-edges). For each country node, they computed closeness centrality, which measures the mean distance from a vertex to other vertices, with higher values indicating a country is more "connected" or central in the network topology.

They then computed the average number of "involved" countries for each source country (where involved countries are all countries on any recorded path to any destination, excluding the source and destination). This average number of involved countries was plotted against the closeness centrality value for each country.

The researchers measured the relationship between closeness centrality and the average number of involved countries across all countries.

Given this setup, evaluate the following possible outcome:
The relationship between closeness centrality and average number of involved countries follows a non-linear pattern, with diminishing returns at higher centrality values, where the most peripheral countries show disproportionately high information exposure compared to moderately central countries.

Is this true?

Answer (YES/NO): NO